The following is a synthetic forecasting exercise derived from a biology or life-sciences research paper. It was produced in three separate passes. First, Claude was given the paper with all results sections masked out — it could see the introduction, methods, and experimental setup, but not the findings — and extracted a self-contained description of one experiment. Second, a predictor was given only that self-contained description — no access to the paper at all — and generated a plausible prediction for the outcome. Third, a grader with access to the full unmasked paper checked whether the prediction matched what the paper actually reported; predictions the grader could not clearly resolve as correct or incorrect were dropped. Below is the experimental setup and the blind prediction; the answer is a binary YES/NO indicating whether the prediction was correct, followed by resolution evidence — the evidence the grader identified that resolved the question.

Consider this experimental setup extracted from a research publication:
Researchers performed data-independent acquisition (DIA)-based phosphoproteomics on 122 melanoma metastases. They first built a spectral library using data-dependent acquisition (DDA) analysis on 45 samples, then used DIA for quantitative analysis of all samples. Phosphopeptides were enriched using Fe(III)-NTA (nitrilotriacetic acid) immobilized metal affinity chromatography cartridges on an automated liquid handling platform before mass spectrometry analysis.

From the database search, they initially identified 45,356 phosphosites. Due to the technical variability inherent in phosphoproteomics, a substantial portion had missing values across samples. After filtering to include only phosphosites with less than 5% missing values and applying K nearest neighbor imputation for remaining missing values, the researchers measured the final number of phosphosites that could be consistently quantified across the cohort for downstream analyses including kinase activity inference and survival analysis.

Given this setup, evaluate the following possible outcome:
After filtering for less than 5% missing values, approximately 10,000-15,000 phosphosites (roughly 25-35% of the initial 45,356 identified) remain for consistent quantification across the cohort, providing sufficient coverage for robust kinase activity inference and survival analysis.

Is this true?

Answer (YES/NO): NO